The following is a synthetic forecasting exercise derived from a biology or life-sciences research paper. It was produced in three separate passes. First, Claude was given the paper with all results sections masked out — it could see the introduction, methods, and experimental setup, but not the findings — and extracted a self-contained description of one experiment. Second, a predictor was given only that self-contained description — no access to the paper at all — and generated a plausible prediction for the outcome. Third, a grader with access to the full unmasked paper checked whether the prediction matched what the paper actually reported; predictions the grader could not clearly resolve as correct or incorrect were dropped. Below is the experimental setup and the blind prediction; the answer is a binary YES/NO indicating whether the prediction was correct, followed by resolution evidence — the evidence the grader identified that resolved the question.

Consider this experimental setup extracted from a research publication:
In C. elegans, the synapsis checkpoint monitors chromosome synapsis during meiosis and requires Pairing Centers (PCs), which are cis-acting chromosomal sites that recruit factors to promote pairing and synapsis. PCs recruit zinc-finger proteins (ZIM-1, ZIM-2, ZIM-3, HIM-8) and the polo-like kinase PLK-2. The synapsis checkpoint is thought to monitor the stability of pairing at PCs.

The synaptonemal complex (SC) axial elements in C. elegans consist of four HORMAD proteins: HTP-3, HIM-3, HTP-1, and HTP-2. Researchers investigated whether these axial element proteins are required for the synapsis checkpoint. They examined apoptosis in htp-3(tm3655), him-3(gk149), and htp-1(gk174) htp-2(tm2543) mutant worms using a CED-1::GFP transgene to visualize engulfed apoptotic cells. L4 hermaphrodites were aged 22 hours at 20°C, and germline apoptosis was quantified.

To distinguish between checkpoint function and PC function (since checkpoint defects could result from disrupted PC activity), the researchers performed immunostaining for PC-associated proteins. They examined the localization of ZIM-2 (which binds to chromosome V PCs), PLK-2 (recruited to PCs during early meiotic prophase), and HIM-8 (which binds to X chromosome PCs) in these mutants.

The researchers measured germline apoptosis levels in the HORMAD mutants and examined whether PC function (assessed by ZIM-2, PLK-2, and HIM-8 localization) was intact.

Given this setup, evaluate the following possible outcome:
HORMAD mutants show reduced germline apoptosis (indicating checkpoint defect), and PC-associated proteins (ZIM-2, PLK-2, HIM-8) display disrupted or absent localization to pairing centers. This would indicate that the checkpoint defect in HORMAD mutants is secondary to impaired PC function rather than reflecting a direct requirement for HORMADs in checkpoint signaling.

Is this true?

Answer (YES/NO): NO